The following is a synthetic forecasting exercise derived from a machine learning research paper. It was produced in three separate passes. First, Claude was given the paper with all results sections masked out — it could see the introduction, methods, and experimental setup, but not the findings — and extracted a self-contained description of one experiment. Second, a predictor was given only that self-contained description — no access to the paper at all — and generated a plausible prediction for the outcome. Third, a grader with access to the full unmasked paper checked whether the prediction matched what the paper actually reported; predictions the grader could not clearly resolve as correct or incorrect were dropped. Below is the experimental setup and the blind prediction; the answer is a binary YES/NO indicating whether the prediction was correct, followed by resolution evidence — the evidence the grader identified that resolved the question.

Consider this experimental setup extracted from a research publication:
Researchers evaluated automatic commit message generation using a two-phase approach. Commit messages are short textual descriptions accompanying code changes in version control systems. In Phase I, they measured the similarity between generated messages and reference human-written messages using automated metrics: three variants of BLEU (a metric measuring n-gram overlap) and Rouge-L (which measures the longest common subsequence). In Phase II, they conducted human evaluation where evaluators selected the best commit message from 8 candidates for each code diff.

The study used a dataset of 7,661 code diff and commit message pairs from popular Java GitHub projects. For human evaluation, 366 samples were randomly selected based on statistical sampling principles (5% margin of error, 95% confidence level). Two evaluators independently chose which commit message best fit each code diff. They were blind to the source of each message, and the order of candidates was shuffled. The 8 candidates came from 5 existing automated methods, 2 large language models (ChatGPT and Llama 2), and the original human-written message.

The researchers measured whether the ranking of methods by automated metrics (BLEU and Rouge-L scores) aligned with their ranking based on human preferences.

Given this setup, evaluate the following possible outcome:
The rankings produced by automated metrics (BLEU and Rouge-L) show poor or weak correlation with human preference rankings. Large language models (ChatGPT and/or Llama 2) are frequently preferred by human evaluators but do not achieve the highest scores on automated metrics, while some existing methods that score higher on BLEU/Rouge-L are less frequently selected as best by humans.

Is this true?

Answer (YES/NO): YES